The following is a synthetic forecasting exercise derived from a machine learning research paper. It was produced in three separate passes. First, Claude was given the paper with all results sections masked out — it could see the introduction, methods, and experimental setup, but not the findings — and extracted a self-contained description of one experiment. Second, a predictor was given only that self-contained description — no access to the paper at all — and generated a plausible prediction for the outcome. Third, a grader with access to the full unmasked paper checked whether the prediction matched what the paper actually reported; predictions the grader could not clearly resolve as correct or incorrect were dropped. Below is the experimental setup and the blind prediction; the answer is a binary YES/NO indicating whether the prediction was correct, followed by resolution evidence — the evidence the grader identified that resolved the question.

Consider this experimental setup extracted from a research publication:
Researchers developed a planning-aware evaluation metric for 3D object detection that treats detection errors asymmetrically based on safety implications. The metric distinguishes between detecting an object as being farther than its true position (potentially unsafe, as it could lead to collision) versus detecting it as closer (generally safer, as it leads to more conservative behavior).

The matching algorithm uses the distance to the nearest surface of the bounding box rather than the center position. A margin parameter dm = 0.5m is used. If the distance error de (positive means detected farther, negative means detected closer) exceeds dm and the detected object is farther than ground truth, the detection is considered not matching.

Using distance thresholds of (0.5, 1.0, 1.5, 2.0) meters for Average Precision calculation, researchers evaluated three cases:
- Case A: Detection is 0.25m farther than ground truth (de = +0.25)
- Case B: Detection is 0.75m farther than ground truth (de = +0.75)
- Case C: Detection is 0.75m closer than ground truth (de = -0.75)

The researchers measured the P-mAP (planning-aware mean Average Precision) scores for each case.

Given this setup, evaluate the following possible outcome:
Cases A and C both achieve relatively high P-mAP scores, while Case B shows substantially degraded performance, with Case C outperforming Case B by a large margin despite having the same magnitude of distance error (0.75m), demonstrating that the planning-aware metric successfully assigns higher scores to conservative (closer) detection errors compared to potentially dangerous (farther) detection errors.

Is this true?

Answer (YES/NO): YES